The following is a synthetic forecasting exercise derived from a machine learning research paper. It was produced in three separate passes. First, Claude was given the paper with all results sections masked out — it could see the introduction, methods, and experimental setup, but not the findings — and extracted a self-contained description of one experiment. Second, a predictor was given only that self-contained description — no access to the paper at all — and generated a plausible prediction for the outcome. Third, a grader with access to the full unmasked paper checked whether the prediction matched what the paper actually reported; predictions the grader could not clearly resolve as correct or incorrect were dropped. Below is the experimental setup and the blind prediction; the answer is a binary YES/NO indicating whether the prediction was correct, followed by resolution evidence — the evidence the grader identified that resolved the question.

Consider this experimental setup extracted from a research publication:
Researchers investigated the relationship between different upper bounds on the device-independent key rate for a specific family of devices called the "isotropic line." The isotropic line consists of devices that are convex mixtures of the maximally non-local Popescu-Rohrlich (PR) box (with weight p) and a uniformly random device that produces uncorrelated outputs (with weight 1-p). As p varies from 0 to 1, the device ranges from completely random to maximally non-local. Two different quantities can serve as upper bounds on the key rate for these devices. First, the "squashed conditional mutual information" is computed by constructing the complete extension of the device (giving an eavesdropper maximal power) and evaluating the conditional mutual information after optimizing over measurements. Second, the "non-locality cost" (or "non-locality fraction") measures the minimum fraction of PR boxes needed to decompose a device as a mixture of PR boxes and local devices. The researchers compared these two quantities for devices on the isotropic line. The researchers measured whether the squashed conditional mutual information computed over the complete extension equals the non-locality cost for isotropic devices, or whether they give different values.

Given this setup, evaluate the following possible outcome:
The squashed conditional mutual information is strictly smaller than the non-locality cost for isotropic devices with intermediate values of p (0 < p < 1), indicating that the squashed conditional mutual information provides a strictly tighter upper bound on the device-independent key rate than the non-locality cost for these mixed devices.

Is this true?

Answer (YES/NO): NO